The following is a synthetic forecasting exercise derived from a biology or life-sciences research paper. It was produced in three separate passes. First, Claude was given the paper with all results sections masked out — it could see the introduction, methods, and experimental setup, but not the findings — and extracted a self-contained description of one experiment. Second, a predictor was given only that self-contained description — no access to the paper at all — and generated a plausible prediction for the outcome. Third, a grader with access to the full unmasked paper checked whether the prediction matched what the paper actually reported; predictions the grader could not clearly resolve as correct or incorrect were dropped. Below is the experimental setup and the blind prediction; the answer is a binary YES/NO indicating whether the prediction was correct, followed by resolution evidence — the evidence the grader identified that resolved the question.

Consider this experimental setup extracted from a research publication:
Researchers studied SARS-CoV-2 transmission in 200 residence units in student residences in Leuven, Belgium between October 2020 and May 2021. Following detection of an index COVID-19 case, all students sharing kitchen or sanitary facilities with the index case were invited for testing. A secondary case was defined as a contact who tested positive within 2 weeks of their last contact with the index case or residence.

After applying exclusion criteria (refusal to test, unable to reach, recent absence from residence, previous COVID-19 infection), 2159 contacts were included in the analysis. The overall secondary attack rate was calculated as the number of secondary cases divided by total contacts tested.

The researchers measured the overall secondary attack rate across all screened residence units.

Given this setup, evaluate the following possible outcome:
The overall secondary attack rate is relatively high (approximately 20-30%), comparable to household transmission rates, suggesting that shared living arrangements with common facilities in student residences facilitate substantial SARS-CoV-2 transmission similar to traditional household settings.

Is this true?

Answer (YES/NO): NO